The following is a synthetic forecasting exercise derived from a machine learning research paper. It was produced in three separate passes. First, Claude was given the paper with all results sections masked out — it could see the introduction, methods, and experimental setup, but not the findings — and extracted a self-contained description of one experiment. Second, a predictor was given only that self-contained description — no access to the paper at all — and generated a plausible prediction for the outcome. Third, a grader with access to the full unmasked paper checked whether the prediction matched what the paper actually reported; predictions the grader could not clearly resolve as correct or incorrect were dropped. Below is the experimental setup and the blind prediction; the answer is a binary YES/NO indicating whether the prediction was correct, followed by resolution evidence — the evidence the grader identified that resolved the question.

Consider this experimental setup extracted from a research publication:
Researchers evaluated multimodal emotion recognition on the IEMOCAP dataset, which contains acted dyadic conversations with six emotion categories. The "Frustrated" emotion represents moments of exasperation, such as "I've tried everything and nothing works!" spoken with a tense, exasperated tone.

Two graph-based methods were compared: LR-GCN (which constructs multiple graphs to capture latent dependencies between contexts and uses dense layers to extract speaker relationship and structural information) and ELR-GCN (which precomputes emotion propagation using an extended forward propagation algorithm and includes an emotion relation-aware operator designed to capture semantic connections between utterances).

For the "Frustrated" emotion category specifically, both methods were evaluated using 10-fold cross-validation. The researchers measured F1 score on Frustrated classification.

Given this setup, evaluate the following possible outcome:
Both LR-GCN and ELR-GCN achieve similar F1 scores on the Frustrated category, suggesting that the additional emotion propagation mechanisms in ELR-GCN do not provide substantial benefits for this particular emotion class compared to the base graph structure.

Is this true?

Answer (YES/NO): YES